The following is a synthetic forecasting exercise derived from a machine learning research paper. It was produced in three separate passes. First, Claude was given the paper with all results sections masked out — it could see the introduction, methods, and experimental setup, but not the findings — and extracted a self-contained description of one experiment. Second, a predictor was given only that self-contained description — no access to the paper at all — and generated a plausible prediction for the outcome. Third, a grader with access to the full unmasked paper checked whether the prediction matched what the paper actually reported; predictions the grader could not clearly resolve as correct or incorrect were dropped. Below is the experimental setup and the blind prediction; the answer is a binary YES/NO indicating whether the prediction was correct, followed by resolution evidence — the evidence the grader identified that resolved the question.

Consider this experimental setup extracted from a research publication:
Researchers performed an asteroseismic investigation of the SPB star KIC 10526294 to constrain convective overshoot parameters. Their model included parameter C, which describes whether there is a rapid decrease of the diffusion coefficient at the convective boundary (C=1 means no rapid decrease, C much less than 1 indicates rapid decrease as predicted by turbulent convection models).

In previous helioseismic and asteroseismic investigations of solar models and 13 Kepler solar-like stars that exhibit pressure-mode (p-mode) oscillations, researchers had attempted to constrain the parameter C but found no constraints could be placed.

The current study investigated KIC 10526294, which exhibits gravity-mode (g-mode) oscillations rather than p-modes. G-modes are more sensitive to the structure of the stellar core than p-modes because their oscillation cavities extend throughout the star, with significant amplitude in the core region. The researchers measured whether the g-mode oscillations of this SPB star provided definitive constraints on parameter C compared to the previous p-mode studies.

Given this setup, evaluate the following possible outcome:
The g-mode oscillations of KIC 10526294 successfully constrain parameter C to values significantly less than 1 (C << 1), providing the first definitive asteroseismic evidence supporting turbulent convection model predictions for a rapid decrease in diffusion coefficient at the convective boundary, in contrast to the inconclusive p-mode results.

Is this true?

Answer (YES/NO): NO